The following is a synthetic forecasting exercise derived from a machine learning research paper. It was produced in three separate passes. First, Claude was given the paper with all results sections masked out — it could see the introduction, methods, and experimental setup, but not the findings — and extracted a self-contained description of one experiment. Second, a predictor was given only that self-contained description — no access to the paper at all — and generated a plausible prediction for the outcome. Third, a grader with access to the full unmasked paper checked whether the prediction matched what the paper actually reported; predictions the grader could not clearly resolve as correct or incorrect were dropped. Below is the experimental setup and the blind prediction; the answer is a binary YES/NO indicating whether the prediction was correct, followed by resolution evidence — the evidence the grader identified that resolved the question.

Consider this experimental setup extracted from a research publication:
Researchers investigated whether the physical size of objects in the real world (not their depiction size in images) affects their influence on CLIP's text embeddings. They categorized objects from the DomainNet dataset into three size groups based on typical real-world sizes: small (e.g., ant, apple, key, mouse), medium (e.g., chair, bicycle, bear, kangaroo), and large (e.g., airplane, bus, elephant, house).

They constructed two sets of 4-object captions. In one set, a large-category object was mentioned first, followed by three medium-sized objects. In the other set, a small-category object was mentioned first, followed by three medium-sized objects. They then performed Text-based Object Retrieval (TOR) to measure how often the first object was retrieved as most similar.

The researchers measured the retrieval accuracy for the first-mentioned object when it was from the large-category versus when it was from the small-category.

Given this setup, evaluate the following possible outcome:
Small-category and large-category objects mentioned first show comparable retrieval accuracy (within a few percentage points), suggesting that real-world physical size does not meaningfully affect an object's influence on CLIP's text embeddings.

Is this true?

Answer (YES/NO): NO